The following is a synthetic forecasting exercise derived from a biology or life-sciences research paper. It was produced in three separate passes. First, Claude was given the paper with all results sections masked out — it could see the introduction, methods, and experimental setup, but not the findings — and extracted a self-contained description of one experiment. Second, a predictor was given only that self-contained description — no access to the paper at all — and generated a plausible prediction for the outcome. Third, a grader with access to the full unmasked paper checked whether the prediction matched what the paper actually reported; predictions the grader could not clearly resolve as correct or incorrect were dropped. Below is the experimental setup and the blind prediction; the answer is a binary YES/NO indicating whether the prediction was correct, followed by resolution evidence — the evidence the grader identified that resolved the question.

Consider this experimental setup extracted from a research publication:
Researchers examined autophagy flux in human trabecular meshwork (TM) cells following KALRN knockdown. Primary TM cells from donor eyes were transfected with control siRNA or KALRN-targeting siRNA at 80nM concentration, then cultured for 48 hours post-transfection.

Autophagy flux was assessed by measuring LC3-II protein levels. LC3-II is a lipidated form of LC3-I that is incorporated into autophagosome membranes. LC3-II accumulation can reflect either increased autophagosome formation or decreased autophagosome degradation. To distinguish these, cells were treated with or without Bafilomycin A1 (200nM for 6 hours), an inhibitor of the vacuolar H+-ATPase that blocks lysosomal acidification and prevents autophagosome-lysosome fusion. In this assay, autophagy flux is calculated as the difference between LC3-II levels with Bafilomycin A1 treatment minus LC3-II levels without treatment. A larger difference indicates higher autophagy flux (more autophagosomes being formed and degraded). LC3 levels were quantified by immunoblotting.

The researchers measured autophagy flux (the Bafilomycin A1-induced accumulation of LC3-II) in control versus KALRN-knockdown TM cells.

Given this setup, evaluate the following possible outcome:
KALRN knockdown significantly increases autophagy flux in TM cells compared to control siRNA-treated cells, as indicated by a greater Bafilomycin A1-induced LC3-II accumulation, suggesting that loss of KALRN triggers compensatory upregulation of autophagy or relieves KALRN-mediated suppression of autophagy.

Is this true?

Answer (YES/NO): NO